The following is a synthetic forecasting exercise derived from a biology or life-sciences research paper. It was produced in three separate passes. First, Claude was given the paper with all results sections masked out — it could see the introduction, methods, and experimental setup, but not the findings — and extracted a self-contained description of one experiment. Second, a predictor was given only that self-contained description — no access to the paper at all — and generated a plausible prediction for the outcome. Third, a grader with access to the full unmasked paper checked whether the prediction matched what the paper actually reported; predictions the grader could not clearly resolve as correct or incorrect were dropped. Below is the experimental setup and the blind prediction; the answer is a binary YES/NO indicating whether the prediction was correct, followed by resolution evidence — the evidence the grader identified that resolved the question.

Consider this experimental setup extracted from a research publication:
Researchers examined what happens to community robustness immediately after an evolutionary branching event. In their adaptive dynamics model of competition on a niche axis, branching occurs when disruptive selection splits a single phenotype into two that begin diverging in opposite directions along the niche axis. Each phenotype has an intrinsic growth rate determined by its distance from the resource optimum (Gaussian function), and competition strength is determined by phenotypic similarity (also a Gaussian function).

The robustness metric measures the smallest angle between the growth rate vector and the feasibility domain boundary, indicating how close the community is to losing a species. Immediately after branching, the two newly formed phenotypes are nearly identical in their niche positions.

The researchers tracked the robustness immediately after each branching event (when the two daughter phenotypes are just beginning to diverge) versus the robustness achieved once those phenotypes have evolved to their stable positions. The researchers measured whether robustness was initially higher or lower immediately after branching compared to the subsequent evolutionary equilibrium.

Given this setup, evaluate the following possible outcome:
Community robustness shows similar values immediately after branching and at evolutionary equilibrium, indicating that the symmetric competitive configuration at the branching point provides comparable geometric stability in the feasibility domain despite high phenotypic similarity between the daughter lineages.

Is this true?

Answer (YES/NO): NO